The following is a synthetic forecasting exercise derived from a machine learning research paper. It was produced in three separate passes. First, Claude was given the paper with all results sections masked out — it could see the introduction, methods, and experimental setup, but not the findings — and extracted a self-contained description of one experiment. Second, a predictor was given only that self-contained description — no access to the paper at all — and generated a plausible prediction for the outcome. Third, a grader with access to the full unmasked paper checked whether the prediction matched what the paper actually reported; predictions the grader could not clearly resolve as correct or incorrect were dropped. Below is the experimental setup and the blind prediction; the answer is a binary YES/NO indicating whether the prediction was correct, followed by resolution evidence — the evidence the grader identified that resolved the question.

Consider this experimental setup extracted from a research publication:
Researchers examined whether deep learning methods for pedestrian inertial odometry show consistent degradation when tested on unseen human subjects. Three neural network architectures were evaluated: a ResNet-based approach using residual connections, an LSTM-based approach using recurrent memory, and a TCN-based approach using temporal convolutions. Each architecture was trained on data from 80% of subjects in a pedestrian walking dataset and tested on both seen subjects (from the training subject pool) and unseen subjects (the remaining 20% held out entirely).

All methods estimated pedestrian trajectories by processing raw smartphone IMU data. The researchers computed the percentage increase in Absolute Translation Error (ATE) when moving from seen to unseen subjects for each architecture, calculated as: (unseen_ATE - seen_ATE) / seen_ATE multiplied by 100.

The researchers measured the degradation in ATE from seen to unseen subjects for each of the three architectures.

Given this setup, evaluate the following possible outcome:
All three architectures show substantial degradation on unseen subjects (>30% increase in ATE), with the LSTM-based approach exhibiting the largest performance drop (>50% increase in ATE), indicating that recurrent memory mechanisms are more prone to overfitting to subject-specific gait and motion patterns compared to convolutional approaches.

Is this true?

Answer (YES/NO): NO